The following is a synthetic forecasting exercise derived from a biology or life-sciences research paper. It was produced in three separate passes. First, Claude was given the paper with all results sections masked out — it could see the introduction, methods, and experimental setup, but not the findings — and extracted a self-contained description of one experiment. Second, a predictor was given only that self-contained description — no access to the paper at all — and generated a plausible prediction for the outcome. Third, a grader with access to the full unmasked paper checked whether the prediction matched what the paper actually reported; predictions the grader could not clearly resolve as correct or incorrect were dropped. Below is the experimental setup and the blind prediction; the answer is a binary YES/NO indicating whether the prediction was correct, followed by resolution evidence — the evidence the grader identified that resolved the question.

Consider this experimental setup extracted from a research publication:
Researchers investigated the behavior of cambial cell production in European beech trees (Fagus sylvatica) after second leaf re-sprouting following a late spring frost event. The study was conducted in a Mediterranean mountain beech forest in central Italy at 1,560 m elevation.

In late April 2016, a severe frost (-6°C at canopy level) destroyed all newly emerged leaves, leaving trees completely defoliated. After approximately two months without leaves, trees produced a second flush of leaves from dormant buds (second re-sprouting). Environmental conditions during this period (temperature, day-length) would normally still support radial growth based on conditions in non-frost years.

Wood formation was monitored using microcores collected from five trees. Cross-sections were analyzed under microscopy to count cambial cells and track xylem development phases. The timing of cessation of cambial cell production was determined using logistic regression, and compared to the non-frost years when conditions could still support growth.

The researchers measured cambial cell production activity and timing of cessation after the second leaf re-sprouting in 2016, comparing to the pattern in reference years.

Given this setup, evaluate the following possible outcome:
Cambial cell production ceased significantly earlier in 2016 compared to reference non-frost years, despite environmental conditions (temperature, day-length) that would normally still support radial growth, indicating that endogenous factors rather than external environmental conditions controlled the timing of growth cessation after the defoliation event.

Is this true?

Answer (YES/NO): YES